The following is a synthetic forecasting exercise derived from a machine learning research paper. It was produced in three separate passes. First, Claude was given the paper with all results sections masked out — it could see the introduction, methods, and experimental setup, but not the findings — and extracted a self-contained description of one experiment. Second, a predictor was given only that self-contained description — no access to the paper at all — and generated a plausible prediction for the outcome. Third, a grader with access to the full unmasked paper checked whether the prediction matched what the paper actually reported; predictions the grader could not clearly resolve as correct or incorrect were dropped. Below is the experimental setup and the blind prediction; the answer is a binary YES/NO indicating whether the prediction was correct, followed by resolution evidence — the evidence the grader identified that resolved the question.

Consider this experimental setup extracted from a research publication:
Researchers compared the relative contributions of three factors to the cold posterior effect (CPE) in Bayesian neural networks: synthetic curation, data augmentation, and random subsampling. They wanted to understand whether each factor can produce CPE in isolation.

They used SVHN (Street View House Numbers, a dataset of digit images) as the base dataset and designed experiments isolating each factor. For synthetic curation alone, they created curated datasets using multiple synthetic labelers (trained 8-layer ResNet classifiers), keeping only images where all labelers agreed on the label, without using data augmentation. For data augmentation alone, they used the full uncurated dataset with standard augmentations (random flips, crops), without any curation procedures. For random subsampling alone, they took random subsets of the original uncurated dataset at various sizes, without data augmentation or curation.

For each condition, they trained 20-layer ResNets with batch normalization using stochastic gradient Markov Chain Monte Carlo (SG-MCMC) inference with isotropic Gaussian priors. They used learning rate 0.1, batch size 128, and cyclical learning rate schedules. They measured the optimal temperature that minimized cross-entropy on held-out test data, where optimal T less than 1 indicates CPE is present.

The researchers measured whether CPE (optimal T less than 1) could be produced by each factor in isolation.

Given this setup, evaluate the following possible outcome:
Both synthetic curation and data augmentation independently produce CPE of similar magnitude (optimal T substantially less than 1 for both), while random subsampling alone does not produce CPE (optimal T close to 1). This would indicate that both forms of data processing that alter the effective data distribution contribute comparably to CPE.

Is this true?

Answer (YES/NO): NO